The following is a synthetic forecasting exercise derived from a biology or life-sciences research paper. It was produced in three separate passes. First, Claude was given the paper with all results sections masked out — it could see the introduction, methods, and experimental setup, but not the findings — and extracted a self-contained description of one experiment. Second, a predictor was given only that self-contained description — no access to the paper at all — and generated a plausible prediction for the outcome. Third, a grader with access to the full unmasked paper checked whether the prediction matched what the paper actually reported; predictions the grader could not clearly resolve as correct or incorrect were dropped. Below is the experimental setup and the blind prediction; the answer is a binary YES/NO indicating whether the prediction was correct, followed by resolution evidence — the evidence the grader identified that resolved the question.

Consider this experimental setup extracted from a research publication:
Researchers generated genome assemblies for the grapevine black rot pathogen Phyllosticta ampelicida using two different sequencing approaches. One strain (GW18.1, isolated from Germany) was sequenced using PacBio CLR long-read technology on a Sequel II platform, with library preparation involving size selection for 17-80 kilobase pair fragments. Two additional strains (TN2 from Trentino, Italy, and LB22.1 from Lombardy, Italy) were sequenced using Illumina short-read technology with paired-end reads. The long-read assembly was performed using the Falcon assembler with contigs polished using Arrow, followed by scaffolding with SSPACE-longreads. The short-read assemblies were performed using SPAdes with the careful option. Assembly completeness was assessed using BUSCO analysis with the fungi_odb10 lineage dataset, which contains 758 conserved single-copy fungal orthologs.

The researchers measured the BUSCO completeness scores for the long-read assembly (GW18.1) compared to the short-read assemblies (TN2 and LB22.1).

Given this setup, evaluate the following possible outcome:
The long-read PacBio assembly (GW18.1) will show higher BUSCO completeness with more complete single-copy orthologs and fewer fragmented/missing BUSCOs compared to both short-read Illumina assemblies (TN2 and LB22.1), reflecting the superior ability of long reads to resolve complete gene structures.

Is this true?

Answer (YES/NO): NO